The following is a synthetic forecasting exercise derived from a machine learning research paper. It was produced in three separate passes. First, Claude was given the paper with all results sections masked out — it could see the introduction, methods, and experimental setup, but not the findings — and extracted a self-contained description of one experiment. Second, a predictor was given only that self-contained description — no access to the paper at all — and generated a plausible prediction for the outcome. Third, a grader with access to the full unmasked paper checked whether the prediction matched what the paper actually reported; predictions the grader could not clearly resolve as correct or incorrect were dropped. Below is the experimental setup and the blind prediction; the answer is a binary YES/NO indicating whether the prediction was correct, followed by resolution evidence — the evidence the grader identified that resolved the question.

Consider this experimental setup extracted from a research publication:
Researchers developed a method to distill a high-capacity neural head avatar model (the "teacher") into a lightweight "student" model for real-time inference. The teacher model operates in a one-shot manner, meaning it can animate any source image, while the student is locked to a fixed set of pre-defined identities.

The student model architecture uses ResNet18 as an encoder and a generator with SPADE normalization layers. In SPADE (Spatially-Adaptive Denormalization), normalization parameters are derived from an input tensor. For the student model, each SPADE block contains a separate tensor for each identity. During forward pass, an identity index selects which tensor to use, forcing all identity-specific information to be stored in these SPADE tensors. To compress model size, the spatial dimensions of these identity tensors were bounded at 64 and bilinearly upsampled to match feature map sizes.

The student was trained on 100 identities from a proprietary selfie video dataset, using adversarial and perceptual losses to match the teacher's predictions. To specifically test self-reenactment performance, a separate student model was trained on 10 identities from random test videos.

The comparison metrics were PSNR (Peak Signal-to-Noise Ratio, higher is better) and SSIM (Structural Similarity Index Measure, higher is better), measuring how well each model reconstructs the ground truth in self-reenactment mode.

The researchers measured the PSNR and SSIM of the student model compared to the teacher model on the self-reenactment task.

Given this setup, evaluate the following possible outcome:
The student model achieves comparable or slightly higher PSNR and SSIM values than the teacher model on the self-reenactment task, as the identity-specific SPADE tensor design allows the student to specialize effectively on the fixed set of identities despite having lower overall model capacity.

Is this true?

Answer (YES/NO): NO